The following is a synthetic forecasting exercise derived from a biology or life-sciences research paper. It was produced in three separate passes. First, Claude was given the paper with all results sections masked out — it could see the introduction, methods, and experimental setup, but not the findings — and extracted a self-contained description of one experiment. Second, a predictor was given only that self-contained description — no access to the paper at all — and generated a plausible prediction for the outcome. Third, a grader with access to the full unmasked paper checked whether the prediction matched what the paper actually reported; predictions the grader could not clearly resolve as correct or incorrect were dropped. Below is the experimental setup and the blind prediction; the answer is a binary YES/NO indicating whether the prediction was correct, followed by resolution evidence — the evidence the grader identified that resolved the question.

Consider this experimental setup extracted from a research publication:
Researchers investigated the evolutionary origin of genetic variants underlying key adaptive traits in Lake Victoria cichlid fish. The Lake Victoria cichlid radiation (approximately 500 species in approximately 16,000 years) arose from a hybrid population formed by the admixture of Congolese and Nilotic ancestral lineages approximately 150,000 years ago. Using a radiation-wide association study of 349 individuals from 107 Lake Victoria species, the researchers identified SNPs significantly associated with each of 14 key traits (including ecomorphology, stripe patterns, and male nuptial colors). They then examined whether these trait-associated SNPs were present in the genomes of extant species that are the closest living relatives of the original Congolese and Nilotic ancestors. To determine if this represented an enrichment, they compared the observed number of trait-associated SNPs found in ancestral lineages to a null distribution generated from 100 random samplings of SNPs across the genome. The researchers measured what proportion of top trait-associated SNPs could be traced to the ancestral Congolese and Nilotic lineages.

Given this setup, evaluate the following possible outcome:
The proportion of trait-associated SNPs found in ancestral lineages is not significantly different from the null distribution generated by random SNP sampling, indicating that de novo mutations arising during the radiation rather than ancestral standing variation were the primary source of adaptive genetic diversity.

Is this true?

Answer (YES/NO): NO